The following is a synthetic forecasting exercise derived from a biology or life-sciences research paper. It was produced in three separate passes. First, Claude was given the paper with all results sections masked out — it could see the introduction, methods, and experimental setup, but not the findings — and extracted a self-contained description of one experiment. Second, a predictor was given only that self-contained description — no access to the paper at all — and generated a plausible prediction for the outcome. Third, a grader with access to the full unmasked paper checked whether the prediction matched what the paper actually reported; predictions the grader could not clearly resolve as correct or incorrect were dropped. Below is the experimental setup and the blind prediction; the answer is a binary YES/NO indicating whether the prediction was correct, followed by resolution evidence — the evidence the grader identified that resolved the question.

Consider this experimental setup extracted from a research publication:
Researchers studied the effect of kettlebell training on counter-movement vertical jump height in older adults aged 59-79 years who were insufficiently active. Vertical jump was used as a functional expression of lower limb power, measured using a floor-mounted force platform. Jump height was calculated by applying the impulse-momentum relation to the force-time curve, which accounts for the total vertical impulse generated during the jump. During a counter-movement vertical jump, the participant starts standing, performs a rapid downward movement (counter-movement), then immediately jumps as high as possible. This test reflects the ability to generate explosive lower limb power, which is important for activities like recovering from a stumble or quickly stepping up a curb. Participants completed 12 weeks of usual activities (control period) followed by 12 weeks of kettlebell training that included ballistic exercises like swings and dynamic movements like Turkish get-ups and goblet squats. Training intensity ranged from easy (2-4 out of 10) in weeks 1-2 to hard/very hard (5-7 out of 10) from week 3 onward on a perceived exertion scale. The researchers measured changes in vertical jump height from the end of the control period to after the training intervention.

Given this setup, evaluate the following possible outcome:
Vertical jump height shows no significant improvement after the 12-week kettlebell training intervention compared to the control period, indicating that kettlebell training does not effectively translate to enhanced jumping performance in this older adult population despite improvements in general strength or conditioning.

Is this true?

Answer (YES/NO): YES